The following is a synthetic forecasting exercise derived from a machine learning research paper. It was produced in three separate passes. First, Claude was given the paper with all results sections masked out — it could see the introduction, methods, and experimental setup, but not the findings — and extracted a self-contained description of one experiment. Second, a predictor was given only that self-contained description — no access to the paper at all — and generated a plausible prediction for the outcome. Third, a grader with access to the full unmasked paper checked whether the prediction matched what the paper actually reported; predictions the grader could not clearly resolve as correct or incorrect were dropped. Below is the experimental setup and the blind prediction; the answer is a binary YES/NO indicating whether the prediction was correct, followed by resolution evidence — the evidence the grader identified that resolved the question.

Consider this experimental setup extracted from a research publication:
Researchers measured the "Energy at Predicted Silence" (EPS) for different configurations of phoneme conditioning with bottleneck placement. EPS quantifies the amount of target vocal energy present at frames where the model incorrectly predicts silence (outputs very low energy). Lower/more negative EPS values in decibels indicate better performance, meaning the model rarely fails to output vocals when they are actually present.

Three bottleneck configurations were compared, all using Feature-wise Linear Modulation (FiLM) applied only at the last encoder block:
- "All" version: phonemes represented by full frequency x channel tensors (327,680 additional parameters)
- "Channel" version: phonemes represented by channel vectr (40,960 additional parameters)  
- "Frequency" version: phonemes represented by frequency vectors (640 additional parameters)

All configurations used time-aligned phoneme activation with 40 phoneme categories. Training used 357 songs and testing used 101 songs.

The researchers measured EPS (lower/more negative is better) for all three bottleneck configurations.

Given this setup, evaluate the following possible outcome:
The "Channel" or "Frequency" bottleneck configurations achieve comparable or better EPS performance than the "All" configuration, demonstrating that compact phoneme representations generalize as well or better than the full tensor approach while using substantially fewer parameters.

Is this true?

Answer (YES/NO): YES